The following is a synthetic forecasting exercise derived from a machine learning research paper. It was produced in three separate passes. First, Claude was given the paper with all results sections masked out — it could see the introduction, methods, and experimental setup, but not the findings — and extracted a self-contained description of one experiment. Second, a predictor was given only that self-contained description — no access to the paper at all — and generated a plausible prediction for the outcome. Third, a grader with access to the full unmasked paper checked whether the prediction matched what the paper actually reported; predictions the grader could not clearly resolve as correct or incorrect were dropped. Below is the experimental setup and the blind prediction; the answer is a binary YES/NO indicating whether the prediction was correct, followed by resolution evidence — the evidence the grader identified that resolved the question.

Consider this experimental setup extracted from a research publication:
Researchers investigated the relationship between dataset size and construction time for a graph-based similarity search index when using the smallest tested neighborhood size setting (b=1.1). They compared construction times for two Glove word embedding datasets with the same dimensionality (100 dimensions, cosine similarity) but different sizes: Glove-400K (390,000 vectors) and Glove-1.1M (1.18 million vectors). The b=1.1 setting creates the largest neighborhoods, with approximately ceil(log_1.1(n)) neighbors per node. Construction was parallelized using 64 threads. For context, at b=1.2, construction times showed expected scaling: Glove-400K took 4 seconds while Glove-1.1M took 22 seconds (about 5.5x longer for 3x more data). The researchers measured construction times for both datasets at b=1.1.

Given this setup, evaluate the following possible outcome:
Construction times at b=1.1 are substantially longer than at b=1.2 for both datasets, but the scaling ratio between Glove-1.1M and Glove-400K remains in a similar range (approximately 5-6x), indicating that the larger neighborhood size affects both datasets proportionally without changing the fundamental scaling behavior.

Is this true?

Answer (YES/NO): NO